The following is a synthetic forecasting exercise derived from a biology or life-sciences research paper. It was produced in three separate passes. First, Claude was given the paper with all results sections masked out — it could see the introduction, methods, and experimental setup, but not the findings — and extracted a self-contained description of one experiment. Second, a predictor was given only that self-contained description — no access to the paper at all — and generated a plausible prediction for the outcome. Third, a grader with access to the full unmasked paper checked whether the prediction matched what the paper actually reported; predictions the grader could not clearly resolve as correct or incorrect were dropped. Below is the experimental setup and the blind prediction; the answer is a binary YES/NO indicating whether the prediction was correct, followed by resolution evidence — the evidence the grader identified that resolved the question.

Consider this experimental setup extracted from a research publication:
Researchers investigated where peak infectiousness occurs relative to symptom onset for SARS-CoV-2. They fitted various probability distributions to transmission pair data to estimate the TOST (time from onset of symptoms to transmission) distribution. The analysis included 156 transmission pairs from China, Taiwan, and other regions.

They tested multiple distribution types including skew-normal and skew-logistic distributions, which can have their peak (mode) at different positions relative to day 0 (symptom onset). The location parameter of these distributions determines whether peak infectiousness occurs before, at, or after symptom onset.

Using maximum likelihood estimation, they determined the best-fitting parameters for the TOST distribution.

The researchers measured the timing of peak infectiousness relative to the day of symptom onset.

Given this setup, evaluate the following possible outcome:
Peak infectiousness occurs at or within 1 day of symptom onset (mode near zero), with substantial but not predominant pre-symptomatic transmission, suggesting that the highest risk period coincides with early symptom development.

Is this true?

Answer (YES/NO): YES